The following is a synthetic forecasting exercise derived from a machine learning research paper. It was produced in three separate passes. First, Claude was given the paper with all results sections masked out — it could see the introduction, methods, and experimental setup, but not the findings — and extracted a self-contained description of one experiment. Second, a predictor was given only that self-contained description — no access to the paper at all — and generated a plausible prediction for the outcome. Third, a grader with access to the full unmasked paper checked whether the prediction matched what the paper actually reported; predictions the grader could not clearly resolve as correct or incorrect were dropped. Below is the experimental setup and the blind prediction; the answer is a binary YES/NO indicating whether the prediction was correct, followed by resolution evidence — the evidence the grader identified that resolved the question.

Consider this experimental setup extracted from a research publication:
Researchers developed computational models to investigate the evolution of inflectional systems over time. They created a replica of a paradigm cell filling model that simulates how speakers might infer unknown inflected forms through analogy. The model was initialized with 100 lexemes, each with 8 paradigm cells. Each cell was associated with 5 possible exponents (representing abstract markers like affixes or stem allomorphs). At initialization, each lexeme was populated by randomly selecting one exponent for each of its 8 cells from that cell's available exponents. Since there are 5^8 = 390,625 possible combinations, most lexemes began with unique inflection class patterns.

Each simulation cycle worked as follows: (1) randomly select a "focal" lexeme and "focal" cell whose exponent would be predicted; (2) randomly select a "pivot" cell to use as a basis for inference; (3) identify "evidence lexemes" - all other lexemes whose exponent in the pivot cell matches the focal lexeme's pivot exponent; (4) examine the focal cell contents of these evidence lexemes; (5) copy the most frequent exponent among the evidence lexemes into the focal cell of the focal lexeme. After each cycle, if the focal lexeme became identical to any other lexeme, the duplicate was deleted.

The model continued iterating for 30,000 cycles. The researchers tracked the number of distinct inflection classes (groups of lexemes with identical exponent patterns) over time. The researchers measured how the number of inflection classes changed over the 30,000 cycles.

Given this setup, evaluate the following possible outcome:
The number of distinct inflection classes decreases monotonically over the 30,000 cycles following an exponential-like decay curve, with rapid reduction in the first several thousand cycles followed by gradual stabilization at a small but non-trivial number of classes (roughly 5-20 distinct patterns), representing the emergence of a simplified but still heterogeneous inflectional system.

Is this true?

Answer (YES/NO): NO